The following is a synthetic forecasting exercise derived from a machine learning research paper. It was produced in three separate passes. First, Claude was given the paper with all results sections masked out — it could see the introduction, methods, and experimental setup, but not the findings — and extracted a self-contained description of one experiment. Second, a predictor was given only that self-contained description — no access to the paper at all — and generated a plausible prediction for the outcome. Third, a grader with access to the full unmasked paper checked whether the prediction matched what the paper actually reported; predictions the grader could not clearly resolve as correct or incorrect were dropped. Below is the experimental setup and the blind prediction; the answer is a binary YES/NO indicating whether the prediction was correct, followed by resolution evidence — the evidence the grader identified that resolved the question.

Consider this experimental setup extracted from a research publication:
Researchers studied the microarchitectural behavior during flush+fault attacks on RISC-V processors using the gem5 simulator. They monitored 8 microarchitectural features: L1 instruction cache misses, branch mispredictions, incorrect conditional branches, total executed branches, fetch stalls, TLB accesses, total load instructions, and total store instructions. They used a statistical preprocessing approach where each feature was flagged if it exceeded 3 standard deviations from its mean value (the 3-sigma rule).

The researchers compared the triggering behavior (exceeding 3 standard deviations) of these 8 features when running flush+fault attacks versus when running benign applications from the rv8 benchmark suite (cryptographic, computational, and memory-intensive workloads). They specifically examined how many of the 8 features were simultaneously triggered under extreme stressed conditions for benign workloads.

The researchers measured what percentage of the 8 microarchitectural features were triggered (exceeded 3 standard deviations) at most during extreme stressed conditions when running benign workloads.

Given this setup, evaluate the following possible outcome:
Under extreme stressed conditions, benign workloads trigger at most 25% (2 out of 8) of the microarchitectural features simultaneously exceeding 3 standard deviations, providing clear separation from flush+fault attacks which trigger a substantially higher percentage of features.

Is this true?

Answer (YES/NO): NO